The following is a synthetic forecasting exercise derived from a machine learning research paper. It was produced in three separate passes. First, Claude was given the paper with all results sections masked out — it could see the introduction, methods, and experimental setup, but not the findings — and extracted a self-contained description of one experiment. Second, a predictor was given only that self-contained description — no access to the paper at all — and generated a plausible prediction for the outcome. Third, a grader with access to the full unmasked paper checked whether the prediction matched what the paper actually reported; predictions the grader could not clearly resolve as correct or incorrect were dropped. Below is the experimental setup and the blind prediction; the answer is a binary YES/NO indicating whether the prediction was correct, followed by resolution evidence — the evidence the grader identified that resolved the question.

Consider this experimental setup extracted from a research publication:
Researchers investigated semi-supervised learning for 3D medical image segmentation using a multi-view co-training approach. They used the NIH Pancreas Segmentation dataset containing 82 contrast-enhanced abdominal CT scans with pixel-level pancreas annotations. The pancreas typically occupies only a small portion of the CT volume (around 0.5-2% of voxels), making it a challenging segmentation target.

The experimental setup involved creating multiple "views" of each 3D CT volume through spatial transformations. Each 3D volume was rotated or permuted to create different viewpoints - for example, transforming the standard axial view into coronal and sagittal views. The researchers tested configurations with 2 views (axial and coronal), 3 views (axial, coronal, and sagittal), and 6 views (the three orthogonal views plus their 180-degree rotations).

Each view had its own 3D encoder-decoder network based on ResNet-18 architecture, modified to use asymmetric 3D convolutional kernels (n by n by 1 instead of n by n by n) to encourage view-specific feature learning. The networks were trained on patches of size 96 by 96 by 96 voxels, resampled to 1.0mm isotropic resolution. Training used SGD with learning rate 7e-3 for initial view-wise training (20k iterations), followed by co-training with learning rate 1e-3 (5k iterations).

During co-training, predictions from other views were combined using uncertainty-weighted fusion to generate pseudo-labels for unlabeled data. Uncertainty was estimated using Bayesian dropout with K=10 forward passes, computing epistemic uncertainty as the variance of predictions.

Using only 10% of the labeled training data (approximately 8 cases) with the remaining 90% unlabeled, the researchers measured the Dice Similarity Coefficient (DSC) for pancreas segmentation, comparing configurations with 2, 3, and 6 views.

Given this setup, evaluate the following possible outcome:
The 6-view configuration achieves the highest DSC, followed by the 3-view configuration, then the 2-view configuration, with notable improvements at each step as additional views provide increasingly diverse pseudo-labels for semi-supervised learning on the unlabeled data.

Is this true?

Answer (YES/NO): NO